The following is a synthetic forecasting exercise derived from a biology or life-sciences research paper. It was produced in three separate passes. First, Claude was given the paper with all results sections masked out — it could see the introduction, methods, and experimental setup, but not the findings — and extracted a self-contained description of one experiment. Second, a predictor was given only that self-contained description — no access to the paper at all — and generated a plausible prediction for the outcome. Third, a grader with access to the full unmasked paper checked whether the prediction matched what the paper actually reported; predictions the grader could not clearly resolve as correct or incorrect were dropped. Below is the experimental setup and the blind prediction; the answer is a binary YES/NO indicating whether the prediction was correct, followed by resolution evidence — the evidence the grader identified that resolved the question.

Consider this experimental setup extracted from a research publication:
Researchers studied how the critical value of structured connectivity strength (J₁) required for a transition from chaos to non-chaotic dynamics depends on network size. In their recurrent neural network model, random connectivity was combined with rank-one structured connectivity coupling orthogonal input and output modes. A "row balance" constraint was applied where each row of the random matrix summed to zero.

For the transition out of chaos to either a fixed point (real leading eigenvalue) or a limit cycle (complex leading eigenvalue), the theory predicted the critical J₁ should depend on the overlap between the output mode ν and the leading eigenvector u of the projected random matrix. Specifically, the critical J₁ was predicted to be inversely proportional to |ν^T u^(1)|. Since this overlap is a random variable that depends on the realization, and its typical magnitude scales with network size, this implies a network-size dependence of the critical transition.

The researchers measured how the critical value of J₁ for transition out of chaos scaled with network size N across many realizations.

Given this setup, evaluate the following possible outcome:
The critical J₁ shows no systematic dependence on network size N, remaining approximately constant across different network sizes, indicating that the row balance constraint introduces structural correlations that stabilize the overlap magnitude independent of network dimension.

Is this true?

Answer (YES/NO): NO